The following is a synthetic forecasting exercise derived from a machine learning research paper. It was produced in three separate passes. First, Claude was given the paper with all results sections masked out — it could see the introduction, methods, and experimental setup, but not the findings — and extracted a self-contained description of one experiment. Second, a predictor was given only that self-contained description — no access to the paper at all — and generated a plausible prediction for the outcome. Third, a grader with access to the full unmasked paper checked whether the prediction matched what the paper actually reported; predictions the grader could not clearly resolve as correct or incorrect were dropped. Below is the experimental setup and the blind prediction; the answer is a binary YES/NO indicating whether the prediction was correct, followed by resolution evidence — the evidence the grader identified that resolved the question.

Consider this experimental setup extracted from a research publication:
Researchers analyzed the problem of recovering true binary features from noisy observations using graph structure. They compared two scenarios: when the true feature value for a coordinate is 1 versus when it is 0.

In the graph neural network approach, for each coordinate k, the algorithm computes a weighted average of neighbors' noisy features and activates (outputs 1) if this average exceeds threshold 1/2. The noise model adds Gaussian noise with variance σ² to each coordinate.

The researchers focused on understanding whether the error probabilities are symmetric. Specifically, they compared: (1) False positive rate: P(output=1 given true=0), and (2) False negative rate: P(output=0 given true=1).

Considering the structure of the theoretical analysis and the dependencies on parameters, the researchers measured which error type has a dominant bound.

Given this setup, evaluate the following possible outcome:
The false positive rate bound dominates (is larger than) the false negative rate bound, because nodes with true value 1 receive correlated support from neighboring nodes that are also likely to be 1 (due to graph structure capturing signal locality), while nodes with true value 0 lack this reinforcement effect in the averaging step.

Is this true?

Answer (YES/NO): NO